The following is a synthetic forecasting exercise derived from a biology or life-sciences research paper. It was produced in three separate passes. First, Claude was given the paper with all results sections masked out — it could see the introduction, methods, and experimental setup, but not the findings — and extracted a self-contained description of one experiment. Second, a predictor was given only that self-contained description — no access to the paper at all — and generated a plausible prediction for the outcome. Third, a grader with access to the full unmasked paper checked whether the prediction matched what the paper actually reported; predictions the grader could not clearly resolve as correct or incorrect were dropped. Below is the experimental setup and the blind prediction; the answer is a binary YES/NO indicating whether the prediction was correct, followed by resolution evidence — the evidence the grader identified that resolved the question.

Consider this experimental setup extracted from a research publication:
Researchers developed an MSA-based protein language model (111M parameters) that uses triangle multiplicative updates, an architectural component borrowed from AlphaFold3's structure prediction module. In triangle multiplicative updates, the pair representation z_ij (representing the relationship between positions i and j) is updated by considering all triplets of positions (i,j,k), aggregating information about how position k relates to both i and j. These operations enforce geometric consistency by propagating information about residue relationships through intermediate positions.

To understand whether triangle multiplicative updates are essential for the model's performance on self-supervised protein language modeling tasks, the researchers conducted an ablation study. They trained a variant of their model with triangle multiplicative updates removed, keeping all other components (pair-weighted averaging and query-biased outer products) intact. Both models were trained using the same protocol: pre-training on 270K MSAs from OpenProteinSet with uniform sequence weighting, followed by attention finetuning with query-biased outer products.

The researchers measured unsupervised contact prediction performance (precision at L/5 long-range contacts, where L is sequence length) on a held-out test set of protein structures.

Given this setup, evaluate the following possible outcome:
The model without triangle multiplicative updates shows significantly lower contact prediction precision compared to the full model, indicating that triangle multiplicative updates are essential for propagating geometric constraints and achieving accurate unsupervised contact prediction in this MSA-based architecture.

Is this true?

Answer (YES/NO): YES